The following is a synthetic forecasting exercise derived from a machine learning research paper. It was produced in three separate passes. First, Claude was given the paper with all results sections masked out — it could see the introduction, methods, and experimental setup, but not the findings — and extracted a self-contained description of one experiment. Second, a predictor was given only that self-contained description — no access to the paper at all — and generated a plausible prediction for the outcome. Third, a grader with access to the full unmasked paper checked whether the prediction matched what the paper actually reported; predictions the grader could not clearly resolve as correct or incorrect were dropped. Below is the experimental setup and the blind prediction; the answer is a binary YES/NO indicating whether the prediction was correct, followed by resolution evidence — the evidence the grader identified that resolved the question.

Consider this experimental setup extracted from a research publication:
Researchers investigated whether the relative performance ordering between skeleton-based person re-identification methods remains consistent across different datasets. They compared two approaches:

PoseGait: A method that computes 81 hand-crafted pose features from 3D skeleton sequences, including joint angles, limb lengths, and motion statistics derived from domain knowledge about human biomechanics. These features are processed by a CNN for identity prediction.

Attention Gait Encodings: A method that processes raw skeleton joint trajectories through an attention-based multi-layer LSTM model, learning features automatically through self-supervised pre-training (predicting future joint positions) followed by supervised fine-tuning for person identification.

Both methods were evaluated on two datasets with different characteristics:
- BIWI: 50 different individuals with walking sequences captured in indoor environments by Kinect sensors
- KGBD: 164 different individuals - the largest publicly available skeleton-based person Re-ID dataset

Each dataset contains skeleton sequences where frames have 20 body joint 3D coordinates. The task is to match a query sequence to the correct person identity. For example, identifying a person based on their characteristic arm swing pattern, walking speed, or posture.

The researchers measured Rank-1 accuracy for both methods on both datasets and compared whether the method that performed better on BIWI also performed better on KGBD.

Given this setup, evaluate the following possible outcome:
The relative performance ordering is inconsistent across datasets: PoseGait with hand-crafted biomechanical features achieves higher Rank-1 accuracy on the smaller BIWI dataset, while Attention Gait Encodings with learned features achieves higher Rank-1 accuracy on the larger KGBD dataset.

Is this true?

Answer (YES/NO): NO